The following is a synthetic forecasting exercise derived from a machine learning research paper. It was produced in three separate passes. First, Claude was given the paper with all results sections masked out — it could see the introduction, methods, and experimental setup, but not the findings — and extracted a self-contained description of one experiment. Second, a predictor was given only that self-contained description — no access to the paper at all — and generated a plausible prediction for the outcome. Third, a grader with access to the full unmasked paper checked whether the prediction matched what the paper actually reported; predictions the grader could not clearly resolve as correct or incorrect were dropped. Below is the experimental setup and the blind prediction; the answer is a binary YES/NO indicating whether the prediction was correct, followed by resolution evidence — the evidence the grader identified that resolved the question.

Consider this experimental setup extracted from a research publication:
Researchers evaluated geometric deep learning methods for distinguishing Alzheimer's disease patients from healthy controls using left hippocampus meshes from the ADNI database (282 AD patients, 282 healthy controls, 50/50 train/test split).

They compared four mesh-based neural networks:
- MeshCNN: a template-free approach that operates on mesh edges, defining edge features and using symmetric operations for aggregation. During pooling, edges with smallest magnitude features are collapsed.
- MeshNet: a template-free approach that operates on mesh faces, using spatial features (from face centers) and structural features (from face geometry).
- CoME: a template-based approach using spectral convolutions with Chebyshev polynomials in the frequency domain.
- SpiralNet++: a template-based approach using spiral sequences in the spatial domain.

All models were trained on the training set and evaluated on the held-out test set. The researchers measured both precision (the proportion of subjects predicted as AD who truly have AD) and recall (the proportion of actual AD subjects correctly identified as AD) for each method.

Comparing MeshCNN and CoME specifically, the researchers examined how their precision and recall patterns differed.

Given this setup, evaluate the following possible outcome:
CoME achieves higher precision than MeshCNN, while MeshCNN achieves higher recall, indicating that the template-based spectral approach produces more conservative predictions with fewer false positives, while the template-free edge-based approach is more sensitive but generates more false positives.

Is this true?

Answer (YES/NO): NO